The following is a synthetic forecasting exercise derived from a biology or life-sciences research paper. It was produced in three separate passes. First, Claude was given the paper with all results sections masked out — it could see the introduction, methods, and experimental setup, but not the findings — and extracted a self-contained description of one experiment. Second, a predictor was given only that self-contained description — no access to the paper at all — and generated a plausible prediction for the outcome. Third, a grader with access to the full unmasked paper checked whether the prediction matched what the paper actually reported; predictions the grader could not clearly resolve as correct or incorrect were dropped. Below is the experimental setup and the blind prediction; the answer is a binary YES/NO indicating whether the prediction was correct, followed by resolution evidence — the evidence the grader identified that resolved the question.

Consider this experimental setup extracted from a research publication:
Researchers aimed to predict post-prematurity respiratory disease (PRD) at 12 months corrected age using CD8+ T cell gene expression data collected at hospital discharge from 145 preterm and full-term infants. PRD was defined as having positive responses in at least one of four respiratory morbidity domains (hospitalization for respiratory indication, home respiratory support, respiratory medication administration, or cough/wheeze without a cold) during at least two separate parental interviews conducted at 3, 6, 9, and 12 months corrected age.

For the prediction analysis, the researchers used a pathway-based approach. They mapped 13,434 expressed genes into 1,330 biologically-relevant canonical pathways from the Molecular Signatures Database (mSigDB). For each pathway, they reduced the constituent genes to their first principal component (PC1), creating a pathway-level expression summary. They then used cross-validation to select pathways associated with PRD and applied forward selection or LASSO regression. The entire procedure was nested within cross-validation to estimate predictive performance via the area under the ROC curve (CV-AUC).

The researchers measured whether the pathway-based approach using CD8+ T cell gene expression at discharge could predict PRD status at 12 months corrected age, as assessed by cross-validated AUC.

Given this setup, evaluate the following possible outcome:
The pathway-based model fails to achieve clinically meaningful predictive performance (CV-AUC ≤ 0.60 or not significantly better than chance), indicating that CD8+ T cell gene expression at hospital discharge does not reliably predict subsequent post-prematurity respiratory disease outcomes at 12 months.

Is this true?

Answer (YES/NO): NO